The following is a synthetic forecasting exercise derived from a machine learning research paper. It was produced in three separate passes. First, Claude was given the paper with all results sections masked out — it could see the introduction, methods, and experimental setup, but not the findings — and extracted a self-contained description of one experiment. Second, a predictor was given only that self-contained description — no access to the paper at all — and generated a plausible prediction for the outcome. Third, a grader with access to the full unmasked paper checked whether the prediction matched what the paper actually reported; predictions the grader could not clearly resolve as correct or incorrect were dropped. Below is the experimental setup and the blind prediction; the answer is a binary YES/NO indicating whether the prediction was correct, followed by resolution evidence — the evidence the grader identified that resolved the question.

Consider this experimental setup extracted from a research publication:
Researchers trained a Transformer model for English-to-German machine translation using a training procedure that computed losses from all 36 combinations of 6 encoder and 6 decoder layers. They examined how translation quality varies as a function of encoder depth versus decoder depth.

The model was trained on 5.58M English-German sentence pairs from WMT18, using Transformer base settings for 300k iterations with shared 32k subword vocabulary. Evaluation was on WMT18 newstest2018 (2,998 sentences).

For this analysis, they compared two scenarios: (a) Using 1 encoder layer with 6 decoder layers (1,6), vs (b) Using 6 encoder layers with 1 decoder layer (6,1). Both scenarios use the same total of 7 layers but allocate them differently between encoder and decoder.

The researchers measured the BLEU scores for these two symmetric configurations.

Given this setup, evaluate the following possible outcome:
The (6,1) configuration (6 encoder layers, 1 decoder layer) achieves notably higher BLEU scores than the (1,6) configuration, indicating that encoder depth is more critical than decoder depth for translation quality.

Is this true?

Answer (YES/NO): NO